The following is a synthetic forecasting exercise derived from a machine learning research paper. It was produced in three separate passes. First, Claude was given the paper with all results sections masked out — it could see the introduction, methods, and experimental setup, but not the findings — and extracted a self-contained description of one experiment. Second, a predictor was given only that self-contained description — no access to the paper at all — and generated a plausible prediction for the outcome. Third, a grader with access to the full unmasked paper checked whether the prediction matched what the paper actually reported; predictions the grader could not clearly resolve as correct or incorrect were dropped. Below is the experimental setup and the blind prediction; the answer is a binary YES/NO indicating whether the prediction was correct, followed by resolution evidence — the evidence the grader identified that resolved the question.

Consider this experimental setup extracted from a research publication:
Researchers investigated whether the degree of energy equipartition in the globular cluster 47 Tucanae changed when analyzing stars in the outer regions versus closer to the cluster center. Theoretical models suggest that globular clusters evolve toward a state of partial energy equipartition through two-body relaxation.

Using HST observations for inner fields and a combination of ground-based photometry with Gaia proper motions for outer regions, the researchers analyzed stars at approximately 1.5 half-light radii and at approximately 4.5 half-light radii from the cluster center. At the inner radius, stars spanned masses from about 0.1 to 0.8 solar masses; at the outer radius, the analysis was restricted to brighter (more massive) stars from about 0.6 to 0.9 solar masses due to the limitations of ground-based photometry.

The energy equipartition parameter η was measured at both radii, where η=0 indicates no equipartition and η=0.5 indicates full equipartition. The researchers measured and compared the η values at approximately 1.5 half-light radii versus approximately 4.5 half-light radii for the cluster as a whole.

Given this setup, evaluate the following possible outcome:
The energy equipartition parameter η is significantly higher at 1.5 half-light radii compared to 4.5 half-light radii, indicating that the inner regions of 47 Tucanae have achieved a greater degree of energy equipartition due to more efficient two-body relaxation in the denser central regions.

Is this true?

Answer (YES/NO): YES